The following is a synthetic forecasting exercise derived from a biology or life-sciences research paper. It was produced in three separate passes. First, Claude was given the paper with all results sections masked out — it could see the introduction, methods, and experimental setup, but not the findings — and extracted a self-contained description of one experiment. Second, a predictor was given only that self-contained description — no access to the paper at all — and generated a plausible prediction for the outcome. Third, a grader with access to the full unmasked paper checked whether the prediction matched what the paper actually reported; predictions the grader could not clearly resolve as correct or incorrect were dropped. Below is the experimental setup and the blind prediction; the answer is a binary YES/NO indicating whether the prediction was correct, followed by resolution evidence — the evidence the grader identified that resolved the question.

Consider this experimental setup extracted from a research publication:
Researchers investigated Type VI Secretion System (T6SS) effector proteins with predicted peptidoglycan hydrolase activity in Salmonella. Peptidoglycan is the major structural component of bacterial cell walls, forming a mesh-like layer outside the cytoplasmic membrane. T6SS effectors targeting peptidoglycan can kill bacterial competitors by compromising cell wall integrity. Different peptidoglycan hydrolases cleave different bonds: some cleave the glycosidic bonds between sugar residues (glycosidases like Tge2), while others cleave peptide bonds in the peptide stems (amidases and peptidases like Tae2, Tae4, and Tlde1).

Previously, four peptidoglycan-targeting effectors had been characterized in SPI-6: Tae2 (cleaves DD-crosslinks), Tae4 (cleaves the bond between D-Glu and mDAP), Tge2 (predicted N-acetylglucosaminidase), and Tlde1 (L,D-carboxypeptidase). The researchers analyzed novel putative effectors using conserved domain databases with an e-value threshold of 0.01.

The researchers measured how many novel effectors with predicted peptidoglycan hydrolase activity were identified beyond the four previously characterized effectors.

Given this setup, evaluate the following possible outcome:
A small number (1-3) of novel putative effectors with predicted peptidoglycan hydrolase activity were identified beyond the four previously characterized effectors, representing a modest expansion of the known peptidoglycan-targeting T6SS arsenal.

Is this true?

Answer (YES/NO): NO